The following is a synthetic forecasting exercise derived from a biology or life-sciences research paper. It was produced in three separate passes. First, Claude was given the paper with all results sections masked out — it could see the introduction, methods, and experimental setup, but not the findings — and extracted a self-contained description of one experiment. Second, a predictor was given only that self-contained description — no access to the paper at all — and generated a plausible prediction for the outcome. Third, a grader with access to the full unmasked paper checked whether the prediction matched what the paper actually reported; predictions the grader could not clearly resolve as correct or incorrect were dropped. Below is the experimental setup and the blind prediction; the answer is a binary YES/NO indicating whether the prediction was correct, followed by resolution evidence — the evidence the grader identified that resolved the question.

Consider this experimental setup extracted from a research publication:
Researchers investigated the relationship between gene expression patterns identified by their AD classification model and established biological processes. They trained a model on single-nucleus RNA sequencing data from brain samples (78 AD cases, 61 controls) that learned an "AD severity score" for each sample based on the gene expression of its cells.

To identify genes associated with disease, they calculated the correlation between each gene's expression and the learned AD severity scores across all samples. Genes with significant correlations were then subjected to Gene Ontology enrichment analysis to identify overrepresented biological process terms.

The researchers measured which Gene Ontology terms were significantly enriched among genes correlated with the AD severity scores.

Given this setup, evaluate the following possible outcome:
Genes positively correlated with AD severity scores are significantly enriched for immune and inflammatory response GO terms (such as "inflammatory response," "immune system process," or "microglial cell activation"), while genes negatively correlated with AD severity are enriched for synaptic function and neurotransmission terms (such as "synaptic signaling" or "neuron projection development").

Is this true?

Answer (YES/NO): NO